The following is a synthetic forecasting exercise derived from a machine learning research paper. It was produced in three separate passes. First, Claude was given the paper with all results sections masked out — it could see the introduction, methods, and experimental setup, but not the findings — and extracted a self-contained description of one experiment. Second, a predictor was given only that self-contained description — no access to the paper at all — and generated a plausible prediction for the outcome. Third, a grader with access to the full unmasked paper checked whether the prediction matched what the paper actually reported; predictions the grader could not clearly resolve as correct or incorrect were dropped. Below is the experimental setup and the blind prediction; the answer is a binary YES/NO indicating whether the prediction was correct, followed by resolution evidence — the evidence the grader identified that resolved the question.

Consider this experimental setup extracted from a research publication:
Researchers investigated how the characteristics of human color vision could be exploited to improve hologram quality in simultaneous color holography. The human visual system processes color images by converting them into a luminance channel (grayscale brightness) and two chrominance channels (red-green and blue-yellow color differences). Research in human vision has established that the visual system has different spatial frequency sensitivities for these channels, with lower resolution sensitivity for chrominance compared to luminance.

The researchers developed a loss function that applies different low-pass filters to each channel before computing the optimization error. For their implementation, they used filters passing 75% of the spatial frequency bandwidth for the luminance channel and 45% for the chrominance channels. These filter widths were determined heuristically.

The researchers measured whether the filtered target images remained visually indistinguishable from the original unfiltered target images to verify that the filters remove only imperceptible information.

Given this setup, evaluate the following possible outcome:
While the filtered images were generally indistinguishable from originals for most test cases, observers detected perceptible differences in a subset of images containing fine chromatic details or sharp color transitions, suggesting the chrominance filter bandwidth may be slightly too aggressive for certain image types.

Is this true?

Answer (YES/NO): NO